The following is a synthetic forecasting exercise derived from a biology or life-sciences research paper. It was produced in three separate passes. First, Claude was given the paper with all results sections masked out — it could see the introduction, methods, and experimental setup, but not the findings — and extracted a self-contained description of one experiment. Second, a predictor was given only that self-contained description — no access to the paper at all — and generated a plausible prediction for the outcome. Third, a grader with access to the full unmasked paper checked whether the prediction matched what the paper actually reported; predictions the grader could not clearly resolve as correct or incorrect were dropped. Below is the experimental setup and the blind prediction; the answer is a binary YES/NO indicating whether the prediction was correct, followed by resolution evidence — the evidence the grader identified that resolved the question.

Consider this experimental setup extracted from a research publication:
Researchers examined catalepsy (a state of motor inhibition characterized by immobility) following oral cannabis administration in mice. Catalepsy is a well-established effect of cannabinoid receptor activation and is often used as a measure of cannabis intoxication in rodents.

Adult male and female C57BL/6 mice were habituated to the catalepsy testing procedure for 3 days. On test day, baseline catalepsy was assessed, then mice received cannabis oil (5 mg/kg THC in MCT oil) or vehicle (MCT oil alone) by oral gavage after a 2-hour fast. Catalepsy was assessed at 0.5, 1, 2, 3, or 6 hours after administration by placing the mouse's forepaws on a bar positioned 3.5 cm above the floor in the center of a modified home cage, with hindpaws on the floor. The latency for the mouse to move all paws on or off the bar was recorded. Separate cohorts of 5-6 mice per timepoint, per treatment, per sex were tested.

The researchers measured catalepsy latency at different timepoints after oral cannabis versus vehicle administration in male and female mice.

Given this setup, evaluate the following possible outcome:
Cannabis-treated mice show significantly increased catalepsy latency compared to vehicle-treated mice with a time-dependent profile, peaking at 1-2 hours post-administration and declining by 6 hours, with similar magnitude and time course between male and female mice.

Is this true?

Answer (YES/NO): NO